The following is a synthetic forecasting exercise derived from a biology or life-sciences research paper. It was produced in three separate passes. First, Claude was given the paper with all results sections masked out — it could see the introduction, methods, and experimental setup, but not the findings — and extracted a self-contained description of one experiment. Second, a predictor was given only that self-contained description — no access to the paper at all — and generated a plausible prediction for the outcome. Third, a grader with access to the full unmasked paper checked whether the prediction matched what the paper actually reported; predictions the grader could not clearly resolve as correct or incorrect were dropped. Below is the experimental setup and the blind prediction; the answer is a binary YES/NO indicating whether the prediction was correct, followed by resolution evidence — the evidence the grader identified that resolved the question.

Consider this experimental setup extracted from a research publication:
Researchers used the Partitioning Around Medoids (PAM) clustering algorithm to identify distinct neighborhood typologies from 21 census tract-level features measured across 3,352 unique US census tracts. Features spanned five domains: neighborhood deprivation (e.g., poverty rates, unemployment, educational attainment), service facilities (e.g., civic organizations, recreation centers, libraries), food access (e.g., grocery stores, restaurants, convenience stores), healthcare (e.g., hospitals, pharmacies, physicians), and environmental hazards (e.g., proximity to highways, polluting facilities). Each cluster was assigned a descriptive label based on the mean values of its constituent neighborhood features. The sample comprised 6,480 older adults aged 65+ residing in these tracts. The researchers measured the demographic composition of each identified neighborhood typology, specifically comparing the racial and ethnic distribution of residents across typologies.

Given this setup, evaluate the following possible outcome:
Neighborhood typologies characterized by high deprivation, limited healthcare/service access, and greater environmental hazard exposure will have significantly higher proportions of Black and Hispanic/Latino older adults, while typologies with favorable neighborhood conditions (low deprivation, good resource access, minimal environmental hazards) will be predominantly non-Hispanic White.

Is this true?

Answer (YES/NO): NO